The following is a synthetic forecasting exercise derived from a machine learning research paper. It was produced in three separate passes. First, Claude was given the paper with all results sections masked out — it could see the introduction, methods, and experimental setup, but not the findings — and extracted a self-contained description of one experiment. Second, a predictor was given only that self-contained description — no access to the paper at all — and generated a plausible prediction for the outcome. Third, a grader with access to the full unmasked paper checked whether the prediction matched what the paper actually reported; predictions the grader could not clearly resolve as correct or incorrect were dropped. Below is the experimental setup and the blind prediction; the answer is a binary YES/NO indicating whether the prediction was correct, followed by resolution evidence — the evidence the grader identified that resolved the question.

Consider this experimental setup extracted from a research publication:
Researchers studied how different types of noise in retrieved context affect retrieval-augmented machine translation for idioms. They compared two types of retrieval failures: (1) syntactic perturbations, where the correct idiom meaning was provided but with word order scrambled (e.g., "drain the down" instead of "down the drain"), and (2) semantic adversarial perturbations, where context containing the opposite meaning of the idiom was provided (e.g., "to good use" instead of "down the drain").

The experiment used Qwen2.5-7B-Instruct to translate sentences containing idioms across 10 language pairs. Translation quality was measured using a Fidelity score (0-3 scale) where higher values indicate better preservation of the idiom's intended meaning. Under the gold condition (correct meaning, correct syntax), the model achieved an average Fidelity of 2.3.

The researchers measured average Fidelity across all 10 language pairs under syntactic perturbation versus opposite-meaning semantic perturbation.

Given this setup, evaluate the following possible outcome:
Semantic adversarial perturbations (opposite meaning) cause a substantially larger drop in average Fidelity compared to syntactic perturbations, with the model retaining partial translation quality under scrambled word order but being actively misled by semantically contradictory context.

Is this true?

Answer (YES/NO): YES